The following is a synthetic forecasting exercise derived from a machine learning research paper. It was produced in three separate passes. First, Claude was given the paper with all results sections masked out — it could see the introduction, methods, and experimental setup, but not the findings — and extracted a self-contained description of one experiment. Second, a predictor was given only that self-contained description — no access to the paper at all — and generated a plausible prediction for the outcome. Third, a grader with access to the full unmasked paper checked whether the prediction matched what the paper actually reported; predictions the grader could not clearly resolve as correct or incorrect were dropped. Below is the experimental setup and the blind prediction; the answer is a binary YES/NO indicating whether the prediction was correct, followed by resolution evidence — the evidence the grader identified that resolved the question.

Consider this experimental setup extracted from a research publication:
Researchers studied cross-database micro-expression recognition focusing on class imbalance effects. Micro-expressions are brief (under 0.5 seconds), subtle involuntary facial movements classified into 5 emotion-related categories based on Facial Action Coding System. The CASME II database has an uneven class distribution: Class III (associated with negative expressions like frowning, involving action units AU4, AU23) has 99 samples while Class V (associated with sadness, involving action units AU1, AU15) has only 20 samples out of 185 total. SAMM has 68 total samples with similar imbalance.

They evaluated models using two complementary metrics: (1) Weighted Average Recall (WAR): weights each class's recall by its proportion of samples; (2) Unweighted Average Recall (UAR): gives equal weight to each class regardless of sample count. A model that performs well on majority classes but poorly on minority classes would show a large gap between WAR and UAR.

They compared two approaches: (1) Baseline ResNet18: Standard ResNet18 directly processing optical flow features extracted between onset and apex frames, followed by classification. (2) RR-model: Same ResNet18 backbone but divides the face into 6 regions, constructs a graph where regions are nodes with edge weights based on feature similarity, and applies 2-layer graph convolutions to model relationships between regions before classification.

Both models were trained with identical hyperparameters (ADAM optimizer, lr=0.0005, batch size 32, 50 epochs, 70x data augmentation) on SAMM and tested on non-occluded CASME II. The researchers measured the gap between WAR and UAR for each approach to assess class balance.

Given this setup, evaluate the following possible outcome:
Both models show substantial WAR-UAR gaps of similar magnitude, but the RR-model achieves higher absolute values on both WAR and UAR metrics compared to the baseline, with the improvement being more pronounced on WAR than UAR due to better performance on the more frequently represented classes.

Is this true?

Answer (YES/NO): NO